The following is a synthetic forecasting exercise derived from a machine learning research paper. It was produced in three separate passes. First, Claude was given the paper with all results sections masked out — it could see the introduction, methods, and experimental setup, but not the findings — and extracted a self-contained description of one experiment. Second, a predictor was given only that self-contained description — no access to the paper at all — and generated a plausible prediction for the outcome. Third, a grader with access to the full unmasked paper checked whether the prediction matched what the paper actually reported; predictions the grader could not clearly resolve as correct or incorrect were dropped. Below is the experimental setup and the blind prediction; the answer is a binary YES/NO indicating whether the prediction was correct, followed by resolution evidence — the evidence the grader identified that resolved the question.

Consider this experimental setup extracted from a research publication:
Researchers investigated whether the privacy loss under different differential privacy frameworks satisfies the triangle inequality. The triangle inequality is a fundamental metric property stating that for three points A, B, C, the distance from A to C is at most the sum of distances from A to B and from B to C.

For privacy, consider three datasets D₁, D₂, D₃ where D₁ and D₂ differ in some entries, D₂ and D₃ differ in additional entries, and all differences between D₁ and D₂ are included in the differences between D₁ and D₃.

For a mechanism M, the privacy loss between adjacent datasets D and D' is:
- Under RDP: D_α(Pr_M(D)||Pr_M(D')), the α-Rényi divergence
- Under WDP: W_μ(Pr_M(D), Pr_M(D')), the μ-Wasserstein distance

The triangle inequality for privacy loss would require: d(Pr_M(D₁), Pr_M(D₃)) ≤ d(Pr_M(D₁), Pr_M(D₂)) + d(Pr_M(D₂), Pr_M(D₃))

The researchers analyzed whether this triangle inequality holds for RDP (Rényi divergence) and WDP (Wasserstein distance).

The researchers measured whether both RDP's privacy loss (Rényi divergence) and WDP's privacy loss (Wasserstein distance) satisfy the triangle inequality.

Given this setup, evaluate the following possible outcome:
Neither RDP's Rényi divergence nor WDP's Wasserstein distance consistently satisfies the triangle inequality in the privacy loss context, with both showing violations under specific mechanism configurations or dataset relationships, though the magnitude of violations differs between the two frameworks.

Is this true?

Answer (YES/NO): NO